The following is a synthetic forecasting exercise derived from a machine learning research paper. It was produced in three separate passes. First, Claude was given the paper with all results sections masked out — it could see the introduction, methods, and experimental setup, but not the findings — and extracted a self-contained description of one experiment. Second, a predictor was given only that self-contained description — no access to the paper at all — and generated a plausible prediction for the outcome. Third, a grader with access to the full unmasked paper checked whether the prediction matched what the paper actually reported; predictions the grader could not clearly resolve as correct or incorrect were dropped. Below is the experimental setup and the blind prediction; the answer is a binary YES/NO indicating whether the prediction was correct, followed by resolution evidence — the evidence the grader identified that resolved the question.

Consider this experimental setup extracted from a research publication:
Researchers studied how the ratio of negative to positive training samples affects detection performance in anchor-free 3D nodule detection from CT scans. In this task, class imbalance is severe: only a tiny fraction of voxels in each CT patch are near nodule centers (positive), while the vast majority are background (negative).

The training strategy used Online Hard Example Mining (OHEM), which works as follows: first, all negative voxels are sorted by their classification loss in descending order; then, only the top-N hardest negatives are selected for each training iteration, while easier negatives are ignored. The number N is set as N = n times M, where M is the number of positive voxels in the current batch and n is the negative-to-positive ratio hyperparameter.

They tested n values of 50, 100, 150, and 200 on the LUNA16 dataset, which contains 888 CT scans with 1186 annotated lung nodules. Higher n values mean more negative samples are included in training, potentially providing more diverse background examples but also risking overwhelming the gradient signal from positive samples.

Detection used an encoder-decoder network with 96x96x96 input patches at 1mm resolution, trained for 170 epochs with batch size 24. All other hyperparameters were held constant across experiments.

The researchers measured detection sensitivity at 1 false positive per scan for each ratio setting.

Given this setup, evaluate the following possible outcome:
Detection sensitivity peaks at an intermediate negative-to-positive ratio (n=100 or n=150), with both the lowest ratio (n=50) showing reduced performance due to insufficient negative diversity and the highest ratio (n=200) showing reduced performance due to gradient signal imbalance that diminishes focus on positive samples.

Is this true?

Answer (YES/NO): YES